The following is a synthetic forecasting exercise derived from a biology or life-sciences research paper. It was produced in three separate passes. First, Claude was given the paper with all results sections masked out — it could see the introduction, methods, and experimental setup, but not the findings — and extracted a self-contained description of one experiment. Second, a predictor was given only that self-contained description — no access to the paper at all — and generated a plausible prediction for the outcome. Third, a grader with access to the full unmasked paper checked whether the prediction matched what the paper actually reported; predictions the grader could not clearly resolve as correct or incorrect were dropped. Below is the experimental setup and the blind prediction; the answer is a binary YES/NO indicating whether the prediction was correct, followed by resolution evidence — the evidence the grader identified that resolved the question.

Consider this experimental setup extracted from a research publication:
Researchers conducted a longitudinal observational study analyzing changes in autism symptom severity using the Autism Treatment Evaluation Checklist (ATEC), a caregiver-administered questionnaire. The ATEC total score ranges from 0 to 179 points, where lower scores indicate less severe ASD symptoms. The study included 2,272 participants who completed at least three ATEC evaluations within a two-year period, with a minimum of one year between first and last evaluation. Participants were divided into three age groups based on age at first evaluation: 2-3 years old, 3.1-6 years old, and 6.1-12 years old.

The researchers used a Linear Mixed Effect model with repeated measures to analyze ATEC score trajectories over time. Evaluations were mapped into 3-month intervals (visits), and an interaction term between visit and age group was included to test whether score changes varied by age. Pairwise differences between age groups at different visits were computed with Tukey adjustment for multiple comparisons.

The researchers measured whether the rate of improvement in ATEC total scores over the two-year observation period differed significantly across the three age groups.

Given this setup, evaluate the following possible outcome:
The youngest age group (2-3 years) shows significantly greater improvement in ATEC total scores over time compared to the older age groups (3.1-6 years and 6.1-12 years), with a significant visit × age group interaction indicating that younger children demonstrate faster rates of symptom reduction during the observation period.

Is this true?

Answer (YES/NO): YES